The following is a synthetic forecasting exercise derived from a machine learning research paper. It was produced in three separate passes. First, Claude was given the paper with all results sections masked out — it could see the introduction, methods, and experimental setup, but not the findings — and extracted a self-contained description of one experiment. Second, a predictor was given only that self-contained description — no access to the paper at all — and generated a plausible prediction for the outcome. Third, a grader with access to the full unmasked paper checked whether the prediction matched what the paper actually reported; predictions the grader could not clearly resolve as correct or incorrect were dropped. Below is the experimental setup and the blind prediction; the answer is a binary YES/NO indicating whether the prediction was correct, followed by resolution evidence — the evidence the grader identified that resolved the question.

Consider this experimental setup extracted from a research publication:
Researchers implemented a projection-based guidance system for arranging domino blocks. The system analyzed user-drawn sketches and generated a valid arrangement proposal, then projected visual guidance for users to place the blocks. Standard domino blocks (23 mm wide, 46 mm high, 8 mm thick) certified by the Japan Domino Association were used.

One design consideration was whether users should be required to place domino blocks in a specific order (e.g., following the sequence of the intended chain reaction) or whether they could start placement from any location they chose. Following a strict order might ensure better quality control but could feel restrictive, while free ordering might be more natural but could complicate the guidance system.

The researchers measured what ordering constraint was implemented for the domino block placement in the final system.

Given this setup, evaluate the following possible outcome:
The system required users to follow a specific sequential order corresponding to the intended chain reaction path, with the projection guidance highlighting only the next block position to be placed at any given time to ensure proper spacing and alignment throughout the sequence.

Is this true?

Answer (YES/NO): NO